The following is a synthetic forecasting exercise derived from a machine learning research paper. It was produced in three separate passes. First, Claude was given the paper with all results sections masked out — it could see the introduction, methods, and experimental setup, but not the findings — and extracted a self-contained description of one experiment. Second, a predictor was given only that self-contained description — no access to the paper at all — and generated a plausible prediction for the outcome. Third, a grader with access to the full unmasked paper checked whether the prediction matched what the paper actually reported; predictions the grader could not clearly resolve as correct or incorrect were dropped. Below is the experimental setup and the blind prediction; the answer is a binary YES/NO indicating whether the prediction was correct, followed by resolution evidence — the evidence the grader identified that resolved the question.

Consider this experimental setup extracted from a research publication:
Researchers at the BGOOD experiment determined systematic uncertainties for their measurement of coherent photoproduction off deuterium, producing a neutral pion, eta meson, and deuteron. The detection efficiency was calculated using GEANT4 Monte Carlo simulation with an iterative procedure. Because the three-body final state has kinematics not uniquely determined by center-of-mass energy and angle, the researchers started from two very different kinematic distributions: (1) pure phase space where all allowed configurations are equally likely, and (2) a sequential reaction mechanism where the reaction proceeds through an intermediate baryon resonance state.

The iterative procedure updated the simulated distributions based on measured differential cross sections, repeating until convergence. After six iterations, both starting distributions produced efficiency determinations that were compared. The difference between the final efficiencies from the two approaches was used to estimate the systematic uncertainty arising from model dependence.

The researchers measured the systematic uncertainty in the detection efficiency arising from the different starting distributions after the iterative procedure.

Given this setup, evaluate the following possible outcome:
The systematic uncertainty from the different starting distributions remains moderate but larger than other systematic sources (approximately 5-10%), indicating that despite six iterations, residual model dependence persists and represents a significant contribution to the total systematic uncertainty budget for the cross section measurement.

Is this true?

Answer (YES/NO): NO